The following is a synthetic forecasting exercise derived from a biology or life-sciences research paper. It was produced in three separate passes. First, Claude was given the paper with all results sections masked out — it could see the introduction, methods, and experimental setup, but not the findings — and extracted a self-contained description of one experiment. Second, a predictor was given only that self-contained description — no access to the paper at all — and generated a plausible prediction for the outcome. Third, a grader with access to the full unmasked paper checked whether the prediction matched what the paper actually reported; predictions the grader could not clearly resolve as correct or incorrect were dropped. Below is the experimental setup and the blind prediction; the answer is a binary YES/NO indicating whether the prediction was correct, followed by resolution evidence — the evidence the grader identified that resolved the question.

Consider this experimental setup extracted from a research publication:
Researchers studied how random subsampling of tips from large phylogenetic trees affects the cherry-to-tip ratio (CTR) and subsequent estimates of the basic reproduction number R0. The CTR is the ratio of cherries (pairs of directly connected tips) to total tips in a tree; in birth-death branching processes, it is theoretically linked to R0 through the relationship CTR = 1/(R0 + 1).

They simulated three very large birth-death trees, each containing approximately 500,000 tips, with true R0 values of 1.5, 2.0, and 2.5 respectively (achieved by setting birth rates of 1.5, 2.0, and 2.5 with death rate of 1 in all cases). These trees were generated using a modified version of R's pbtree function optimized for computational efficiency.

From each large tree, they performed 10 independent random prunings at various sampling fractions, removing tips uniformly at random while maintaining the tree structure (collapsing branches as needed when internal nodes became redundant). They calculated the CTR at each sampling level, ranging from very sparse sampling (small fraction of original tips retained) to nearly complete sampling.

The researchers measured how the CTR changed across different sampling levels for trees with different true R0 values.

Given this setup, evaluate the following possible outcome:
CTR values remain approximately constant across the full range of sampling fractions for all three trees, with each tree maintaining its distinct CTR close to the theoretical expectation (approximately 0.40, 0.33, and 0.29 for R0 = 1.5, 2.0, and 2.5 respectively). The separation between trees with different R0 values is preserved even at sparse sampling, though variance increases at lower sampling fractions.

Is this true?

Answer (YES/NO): NO